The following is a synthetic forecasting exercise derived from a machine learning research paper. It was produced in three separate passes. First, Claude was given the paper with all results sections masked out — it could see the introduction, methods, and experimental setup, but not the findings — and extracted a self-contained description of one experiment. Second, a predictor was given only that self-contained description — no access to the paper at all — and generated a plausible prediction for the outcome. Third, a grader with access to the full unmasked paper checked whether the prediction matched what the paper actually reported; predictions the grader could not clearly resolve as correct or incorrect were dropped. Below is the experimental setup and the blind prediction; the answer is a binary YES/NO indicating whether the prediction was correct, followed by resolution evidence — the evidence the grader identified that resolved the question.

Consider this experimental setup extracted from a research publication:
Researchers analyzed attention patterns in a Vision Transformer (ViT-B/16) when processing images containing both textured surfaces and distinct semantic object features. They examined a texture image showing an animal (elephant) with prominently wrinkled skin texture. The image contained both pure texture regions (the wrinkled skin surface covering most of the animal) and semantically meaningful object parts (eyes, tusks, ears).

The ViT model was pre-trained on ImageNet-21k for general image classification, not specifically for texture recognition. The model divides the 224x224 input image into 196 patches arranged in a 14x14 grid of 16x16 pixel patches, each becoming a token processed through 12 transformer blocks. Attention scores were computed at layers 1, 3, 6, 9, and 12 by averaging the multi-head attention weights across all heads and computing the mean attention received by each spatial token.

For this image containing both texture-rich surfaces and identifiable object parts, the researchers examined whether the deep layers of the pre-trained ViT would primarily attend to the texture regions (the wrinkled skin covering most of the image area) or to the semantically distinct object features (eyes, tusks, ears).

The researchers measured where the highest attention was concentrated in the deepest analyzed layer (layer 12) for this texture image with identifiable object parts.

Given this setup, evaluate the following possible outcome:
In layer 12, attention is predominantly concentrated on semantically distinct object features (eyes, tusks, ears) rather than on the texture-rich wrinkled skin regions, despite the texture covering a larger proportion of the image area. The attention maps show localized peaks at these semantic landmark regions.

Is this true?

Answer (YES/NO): YES